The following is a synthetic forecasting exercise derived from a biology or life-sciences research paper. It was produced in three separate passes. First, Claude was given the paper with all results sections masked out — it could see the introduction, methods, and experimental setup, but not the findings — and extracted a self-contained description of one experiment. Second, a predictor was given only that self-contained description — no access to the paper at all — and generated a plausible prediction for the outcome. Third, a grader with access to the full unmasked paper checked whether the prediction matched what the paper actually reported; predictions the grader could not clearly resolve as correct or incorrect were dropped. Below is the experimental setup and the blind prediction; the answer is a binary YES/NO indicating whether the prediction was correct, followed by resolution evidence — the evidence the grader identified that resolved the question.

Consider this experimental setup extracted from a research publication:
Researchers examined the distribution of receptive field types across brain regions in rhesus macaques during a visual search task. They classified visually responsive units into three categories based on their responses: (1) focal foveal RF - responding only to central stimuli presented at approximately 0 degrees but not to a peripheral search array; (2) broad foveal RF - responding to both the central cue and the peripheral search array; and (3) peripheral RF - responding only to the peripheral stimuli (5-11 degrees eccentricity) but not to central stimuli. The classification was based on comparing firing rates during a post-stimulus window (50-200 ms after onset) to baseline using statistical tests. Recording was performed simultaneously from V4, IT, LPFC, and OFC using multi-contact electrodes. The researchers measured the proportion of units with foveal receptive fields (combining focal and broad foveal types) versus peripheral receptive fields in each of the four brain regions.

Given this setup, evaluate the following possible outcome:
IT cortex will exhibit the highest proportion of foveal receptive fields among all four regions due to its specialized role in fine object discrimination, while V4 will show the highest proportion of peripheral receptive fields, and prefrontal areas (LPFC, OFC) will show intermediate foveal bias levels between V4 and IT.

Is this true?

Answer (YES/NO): NO